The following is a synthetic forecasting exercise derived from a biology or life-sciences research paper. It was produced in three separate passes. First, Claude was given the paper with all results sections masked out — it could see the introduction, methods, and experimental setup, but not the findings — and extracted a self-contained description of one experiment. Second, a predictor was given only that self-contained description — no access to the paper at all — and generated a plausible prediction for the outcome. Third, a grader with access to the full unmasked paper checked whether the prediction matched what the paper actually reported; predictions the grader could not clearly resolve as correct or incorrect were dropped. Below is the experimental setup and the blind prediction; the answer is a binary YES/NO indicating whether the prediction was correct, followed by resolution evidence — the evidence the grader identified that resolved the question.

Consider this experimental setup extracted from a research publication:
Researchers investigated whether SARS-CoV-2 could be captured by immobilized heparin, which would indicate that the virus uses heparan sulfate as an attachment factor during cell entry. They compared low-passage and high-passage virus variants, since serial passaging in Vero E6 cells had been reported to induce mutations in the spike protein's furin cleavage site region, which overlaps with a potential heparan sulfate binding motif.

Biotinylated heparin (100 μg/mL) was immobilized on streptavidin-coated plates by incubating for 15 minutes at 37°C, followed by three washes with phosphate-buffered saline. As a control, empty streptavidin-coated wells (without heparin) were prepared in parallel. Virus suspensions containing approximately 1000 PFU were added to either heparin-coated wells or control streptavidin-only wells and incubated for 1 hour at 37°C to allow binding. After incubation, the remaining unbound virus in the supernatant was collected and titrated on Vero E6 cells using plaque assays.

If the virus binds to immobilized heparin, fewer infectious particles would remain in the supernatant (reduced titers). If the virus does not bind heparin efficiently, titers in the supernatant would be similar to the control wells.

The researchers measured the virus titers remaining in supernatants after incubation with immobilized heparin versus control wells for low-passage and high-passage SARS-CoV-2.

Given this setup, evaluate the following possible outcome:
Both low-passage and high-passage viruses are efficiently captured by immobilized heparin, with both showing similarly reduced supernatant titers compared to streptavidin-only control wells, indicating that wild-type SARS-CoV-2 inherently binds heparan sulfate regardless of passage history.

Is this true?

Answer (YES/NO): NO